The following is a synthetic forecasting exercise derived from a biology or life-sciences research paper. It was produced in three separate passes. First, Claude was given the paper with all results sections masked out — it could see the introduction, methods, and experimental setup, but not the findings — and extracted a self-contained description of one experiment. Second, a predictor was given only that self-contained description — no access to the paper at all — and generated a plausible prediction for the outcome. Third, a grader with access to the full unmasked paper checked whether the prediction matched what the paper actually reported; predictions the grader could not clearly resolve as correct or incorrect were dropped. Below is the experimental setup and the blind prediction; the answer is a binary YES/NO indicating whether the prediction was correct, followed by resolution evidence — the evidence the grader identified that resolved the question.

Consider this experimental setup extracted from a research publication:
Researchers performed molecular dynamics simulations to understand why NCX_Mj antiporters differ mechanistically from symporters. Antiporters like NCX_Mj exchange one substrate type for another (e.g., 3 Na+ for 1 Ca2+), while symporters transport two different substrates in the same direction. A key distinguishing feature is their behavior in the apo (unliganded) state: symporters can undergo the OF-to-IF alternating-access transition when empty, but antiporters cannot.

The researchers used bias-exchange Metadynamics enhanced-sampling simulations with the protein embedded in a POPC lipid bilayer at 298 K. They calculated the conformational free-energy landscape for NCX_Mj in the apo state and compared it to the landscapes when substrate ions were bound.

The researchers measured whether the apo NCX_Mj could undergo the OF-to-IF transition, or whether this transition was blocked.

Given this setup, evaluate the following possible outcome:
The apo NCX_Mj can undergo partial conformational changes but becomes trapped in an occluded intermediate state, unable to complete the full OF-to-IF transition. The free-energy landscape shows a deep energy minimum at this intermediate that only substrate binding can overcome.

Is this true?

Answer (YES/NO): NO